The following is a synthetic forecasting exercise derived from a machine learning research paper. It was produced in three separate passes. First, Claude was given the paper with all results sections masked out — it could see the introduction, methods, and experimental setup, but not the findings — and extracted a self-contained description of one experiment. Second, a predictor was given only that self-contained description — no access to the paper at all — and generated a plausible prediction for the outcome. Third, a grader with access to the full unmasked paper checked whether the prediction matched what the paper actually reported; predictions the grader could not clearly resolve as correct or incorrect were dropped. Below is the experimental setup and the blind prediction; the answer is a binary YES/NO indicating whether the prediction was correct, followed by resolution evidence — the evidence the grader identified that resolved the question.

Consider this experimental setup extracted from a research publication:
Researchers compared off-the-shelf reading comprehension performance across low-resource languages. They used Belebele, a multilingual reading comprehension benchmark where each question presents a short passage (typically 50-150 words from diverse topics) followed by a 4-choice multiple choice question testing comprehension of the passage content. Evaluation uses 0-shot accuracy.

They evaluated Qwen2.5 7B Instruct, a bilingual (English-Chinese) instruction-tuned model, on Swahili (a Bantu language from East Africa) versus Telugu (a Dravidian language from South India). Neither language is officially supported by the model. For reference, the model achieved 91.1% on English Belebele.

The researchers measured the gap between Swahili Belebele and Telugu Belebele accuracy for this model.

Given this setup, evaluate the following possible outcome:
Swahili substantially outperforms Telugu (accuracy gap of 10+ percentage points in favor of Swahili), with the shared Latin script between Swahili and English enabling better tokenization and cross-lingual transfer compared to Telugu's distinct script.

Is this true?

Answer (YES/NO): NO